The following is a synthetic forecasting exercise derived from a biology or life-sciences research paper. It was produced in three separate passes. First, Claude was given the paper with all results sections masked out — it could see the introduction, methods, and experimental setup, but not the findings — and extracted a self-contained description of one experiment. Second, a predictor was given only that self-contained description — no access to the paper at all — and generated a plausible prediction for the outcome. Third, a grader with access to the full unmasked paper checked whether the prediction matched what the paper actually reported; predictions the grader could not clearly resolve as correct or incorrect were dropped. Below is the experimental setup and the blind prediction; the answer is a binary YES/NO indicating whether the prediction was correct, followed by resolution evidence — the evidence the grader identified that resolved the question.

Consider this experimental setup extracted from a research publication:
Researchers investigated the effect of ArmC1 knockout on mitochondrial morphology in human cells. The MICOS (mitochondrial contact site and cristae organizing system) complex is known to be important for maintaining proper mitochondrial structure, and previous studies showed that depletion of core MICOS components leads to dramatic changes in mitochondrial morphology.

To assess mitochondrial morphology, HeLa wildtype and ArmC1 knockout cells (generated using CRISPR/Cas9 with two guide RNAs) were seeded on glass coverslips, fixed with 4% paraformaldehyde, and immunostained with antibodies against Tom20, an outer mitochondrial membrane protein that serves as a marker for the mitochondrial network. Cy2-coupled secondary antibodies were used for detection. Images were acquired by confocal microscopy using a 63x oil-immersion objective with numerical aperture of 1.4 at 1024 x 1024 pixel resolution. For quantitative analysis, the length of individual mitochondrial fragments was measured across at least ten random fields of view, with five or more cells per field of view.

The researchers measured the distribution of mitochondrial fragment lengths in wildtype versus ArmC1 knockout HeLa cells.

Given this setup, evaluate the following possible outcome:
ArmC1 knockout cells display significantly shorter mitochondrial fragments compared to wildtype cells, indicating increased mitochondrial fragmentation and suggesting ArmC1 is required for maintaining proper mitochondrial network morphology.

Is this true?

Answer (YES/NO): YES